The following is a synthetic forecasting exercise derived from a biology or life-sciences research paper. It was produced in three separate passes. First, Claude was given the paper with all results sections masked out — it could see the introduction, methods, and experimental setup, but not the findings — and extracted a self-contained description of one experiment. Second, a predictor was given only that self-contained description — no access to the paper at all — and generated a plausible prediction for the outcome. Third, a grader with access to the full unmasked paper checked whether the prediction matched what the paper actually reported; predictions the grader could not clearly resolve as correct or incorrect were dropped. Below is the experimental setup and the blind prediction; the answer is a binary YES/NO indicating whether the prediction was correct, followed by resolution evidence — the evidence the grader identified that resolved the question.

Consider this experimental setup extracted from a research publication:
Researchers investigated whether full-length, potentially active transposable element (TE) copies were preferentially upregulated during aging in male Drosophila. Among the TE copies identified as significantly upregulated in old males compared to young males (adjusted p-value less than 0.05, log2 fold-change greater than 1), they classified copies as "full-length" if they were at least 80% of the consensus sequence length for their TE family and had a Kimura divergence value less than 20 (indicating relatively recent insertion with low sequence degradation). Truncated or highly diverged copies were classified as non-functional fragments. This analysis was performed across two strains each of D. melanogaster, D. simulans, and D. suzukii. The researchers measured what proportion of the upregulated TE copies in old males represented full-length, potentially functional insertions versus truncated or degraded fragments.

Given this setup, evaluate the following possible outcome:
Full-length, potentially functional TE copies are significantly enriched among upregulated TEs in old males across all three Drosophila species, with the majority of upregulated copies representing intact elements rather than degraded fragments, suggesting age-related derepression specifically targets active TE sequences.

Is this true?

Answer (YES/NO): NO